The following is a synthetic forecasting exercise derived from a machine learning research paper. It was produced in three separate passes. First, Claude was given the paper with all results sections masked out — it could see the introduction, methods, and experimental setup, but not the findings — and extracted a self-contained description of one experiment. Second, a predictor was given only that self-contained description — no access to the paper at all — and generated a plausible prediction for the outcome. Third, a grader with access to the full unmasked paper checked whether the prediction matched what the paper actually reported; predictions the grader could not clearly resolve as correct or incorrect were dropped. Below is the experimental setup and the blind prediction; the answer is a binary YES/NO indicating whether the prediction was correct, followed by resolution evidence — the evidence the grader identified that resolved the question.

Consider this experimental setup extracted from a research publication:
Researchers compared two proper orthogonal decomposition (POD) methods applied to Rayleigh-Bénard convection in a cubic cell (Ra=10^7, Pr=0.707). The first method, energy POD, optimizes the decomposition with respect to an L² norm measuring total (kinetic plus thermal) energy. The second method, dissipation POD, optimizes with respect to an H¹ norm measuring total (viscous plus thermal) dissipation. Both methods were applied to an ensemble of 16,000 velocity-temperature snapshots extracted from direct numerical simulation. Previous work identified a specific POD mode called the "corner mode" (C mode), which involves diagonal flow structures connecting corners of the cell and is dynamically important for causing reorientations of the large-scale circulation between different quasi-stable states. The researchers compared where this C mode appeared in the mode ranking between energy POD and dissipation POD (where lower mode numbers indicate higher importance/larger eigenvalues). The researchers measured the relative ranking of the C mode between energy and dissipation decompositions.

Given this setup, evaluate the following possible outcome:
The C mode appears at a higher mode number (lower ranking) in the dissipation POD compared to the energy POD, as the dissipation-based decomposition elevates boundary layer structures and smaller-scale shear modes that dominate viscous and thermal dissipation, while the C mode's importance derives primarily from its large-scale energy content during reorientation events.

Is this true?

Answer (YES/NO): NO